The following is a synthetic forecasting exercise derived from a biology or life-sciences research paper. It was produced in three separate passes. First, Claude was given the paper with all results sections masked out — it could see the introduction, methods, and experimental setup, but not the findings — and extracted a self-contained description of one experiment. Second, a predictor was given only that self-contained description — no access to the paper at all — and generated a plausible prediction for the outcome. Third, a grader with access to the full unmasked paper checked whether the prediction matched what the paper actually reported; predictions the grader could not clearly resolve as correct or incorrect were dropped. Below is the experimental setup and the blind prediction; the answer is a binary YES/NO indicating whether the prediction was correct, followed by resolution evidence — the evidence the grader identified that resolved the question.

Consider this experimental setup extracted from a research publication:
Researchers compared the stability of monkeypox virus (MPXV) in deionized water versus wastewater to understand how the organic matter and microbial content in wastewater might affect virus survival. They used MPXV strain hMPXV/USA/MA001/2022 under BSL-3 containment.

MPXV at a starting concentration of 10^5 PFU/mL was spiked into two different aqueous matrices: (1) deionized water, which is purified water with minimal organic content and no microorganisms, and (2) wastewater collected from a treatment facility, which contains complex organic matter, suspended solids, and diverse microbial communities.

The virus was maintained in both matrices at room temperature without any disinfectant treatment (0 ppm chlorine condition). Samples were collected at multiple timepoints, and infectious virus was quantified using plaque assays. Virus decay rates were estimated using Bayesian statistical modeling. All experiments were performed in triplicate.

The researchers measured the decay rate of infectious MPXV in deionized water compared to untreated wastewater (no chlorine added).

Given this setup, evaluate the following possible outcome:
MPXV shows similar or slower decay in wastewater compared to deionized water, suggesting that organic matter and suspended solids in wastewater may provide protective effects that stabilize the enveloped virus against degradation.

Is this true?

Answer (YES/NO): NO